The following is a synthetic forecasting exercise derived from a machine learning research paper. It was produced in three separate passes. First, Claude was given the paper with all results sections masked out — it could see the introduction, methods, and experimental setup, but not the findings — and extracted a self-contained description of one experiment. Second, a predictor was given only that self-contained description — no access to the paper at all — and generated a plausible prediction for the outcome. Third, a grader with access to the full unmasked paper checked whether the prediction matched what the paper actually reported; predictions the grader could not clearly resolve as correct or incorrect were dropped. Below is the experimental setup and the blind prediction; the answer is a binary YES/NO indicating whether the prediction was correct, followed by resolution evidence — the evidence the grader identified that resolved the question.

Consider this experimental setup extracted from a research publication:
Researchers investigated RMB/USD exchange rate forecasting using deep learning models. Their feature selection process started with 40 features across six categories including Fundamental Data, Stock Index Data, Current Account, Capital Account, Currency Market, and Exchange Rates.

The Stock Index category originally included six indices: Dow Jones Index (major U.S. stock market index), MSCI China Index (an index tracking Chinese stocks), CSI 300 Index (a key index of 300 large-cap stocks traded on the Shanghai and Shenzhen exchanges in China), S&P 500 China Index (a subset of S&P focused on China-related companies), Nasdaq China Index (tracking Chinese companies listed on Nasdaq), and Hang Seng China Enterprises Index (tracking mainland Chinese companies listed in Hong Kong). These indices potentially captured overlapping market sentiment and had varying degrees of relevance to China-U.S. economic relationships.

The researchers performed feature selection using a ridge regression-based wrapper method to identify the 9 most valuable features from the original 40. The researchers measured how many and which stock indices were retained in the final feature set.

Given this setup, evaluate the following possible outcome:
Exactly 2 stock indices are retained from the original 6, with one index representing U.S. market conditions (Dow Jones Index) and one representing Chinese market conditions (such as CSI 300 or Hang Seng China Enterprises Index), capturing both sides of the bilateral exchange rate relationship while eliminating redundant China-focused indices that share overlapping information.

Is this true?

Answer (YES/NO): NO